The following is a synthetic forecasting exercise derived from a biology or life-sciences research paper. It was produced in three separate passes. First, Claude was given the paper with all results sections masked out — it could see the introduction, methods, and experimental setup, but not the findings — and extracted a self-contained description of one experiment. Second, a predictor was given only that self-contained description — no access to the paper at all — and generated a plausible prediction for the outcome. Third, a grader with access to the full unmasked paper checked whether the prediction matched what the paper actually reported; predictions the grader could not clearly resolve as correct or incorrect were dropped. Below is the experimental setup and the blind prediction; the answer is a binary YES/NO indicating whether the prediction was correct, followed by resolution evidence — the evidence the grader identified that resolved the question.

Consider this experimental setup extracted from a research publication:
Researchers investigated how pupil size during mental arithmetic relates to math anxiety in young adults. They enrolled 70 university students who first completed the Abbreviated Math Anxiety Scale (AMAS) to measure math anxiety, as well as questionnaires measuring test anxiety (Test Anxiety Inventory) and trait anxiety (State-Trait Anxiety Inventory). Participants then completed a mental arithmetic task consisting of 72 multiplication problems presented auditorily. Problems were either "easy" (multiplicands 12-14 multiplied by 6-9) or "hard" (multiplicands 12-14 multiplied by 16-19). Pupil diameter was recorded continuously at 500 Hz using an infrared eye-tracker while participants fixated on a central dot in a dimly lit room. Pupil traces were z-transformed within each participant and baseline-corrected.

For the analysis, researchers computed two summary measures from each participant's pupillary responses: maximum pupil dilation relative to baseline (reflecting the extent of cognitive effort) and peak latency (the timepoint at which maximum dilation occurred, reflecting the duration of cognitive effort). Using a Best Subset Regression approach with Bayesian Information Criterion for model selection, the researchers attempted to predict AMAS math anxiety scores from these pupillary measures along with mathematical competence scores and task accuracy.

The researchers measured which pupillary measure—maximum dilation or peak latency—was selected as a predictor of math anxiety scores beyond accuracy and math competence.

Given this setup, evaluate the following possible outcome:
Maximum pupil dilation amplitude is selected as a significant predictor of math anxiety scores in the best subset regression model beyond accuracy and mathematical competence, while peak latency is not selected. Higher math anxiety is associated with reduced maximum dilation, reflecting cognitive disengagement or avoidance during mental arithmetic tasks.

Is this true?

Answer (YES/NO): NO